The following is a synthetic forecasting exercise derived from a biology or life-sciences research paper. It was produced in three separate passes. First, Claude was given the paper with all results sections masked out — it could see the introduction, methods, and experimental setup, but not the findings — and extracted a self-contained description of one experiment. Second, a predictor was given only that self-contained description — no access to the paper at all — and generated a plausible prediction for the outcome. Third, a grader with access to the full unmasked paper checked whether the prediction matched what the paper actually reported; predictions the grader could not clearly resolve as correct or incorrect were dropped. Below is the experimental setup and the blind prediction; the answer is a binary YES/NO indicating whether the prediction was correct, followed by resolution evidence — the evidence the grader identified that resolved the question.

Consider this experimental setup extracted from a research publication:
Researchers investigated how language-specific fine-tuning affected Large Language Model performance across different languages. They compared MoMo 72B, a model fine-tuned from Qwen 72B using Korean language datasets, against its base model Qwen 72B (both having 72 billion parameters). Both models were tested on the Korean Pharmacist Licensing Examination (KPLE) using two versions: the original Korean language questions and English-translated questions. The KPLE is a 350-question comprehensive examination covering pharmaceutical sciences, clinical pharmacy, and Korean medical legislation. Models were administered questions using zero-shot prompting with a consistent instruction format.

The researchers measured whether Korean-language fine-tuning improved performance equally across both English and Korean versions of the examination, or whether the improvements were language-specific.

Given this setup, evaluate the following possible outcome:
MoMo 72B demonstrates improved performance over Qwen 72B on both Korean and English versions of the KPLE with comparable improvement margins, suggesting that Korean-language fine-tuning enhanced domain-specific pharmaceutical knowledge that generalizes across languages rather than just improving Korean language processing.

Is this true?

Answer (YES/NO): NO